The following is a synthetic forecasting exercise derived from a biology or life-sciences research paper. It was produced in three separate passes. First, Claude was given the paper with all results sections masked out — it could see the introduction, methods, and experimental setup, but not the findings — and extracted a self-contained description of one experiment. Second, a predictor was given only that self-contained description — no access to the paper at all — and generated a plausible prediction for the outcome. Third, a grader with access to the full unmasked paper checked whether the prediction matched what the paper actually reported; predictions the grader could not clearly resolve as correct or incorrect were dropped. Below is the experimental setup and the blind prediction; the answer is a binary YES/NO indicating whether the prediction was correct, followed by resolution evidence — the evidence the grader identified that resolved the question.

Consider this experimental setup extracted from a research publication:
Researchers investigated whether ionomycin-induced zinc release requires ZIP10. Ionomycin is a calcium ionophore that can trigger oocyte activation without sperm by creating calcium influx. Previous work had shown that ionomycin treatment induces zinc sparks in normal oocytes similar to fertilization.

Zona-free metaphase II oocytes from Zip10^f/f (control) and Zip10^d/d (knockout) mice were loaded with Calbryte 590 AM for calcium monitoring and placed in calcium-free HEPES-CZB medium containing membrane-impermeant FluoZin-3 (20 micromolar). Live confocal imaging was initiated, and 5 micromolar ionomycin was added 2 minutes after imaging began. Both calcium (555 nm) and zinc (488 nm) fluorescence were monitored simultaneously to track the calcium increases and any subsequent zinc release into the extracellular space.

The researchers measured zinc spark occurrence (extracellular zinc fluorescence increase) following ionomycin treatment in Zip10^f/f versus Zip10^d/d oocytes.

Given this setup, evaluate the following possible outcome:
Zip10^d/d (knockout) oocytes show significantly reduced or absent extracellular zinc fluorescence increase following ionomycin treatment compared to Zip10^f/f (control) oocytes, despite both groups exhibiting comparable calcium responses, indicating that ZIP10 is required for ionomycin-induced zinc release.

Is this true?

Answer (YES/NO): YES